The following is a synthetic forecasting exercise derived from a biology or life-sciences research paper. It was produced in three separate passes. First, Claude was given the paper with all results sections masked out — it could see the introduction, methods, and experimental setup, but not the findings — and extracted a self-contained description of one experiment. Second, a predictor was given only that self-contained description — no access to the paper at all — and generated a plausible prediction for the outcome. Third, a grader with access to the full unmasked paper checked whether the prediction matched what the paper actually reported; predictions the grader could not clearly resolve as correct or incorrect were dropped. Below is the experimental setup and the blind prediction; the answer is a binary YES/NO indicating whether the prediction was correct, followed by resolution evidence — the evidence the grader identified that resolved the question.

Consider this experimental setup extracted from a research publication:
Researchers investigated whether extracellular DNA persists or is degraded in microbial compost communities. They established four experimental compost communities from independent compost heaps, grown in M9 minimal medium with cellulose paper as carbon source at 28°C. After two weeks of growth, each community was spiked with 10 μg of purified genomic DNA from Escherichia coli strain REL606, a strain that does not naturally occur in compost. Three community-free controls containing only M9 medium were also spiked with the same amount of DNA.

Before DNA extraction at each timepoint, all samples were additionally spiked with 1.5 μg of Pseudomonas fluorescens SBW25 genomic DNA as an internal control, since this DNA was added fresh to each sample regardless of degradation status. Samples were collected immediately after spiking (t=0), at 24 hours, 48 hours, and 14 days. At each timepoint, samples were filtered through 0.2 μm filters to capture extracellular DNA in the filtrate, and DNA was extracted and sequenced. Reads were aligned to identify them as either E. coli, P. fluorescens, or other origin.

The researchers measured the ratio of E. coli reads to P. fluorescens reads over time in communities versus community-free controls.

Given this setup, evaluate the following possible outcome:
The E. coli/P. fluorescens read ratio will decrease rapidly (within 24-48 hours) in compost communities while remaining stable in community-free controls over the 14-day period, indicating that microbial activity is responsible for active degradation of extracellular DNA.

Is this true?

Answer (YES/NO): YES